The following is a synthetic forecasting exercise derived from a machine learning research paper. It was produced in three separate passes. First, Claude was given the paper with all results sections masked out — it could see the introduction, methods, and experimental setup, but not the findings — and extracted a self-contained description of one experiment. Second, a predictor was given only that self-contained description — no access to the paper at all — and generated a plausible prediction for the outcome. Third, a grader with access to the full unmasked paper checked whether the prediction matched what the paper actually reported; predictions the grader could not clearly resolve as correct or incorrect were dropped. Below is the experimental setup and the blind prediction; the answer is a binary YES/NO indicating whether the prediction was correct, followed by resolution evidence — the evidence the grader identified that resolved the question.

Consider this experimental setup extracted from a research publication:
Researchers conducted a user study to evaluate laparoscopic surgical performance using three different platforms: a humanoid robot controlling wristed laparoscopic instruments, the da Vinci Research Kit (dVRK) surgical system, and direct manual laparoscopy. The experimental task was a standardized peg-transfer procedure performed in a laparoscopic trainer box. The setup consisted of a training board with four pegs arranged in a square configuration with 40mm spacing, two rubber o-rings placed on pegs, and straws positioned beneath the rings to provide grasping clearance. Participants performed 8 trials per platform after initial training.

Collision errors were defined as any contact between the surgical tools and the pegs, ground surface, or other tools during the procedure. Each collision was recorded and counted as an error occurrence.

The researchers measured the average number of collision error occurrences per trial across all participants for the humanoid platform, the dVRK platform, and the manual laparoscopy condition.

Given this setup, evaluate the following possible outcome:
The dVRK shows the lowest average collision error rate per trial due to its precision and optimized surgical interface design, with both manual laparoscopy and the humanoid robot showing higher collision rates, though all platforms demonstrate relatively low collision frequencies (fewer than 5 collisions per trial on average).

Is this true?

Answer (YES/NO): NO